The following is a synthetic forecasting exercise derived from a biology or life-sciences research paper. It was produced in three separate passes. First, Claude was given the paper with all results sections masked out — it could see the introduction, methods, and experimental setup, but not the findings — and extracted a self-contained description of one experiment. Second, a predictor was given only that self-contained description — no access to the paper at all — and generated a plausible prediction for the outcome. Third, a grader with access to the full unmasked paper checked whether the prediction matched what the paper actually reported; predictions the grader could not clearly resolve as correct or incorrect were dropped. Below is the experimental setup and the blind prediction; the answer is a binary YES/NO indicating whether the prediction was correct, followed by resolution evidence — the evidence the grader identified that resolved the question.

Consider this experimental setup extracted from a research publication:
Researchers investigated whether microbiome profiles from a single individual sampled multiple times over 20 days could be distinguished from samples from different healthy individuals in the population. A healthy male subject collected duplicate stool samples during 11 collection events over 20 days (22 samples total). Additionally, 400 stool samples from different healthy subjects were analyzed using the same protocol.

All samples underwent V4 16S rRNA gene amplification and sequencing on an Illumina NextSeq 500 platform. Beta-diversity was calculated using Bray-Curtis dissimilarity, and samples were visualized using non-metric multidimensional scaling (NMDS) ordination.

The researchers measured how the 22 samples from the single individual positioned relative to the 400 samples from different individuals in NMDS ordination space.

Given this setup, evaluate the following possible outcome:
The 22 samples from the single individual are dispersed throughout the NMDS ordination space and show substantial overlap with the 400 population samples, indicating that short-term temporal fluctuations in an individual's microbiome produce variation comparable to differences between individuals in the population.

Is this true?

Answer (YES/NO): NO